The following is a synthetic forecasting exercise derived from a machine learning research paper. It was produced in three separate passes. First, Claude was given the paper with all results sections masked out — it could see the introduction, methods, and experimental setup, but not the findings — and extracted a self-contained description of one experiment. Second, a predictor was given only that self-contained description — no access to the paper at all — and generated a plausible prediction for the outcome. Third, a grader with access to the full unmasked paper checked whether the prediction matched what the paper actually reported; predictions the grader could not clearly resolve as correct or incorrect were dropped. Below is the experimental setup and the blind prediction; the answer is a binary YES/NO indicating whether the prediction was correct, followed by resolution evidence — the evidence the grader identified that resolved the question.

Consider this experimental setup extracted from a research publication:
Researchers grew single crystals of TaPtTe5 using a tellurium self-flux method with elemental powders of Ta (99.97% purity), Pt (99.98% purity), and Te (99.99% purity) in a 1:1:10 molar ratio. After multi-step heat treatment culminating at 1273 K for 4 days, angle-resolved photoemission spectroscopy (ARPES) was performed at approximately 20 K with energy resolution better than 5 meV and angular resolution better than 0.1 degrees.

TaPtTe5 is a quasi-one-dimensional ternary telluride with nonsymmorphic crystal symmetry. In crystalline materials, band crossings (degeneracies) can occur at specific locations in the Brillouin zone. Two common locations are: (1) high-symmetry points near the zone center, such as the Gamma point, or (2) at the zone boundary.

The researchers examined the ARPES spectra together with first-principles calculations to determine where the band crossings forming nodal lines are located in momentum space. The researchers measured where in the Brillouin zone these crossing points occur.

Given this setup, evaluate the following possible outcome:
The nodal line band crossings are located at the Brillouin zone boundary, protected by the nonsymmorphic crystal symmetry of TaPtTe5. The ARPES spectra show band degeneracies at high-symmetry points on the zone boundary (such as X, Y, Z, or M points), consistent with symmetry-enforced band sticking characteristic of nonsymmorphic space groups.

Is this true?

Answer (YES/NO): YES